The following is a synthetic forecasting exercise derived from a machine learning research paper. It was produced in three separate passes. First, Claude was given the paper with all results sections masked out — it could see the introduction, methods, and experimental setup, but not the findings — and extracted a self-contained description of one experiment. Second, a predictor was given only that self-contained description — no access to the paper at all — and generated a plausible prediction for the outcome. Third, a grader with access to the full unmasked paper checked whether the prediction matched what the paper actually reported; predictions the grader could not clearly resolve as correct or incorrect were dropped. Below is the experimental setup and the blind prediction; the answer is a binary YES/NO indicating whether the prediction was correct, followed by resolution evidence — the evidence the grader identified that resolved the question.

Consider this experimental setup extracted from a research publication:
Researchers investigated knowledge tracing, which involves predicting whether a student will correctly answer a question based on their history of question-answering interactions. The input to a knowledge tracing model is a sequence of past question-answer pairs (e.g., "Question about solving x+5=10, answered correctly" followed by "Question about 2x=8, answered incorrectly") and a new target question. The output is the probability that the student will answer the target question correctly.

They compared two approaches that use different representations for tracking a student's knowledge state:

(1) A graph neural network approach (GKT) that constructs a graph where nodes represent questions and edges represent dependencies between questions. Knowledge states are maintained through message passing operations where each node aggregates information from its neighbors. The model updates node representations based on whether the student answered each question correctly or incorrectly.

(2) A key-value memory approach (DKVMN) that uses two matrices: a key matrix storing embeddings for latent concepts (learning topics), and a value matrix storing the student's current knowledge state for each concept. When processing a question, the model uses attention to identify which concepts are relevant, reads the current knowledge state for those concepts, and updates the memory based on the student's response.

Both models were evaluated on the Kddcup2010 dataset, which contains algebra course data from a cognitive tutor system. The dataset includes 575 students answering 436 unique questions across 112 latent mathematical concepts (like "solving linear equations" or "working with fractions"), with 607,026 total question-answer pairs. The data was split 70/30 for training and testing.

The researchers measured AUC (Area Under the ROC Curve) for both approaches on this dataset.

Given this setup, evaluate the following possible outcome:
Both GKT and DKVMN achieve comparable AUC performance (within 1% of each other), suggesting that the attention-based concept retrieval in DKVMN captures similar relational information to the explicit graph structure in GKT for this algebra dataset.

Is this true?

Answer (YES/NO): NO